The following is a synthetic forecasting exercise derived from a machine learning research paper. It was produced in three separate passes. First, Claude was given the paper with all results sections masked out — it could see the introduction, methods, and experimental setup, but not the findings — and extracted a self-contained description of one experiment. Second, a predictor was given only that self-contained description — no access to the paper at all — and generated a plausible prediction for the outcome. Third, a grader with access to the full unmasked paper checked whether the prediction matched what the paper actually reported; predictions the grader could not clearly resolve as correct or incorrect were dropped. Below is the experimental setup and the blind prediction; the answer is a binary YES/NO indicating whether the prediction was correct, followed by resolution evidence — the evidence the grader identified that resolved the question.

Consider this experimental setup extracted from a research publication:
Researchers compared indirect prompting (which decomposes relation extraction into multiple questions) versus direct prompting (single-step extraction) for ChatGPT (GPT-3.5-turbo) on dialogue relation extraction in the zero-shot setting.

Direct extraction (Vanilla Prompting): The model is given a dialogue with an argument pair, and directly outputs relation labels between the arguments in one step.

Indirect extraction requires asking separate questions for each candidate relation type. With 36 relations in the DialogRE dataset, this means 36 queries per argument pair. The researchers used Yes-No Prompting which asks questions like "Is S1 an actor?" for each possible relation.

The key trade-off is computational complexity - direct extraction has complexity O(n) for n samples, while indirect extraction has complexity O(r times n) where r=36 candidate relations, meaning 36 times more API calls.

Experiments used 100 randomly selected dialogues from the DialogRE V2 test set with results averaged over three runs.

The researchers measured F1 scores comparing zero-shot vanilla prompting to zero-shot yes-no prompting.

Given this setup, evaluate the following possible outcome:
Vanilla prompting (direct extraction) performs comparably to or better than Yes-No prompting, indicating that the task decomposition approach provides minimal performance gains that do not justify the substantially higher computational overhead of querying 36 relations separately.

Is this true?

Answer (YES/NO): NO